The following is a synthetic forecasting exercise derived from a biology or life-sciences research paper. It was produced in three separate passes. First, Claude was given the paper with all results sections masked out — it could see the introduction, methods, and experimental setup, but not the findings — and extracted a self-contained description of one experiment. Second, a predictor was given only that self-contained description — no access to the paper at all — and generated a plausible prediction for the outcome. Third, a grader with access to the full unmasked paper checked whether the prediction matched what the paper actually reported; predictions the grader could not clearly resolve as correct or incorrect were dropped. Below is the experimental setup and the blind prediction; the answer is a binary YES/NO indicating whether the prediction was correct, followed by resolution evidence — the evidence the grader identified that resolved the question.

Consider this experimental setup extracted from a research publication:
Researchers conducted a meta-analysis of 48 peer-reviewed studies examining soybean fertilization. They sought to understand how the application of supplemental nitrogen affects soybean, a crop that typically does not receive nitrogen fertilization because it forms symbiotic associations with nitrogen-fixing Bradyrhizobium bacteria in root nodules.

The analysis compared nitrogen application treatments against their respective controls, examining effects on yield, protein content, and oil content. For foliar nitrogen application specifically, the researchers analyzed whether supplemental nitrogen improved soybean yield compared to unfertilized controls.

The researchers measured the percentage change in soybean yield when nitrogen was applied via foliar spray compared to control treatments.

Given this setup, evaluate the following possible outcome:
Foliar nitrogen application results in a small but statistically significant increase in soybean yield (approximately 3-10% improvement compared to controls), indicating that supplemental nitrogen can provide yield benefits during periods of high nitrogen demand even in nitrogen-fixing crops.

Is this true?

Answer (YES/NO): NO